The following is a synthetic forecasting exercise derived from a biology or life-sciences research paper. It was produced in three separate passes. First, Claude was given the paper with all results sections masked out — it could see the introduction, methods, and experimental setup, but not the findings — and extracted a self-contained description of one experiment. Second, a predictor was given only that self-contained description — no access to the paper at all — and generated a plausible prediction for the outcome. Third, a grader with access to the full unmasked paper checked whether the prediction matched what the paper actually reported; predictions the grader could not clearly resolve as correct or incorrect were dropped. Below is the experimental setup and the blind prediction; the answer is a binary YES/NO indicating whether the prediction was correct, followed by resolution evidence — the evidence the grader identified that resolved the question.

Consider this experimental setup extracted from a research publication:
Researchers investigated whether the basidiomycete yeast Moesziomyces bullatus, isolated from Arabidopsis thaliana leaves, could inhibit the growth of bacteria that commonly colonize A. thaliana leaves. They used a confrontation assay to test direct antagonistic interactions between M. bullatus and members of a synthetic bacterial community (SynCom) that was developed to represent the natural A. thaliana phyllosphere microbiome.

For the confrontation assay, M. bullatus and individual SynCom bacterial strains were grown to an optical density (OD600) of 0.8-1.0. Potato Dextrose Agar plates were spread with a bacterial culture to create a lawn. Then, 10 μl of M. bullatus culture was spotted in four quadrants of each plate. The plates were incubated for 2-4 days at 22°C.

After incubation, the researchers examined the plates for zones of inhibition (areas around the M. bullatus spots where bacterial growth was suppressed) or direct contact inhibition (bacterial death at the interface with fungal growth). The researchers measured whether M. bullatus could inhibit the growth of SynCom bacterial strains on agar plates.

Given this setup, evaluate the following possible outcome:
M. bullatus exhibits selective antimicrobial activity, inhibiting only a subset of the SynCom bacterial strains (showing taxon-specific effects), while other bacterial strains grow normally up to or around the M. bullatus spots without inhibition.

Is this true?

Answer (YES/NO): YES